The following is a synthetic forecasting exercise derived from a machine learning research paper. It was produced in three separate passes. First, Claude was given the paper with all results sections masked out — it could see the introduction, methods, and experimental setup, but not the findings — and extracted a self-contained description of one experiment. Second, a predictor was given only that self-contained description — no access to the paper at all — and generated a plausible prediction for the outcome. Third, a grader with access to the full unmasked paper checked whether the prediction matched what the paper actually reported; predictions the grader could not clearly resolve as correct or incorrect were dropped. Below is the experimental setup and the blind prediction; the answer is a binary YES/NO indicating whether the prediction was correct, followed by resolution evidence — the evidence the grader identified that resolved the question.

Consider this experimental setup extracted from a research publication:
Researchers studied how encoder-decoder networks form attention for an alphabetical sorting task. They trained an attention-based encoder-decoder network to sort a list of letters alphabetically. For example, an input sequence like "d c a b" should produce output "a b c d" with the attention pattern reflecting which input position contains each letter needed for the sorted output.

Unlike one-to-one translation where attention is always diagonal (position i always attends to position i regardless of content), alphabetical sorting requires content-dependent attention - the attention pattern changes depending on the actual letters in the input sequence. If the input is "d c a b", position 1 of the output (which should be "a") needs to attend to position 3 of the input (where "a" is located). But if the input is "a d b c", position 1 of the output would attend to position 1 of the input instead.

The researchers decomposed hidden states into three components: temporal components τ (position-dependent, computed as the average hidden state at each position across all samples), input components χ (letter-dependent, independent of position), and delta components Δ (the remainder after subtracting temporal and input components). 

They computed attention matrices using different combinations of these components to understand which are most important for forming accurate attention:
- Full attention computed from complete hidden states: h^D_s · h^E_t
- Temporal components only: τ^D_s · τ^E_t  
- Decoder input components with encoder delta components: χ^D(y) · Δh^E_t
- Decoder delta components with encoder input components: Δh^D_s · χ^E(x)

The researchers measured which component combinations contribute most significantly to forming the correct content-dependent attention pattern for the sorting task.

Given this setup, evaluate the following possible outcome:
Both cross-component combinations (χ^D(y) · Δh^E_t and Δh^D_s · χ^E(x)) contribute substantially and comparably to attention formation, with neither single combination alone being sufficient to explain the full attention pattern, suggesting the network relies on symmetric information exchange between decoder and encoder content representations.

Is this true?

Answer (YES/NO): NO